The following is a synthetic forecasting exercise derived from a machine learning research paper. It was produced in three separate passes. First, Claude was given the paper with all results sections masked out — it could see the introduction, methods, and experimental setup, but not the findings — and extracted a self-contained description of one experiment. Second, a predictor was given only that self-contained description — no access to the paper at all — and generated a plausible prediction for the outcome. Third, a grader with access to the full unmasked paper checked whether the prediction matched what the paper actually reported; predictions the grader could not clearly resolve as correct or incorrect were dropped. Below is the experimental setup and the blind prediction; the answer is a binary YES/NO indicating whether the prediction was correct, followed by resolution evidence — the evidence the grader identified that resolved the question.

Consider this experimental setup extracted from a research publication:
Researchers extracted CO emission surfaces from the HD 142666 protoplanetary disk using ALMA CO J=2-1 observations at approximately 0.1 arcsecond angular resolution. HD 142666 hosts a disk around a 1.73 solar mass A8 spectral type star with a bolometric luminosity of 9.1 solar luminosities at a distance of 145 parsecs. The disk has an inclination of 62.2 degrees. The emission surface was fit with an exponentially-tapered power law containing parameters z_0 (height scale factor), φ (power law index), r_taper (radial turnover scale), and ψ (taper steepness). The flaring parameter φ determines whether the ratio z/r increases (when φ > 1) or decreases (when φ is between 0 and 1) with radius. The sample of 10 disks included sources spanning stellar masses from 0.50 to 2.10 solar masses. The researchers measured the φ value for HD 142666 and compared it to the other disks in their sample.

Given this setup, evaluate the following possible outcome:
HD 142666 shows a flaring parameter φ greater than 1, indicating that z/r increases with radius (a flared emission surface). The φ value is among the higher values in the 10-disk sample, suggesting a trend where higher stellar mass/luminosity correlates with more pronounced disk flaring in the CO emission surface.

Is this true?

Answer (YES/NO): NO